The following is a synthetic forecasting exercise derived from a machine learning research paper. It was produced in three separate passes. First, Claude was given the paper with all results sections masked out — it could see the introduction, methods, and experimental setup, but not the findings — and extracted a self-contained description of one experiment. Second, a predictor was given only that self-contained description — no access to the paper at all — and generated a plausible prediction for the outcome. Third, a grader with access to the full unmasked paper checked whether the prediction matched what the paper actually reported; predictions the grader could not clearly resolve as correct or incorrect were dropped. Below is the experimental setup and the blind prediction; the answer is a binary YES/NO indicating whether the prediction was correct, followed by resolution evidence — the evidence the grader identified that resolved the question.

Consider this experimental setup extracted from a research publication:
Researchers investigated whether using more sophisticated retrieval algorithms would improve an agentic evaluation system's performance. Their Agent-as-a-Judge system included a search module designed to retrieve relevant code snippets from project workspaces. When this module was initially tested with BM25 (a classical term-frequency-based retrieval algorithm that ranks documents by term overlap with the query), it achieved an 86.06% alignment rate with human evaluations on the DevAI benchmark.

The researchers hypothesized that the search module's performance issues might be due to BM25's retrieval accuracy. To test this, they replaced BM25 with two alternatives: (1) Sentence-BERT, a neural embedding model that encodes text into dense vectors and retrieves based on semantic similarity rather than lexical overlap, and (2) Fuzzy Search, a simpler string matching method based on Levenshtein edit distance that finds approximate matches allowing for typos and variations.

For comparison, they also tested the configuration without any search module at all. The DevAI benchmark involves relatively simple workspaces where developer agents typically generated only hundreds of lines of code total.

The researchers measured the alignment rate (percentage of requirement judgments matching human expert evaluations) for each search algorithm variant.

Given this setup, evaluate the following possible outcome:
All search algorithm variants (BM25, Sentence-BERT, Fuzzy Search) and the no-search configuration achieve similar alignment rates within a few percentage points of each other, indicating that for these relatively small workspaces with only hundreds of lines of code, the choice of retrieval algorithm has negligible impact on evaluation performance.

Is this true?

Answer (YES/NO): NO